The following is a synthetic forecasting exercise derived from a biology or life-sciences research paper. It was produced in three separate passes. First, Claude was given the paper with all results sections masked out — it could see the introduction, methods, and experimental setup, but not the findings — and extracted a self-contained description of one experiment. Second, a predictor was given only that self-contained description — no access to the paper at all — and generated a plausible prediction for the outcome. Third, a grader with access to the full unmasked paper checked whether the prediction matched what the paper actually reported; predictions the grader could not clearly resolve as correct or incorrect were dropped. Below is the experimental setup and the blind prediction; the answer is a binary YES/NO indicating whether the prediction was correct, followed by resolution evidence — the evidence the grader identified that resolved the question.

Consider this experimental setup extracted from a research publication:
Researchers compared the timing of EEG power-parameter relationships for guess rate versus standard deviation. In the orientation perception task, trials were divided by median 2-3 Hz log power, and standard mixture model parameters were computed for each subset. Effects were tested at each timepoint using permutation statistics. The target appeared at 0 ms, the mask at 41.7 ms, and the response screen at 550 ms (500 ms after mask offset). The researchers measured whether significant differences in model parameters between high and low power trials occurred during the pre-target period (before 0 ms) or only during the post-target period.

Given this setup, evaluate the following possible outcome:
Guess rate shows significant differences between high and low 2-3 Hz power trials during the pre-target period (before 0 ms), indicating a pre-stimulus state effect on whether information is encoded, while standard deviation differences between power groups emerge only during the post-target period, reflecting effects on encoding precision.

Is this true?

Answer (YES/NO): NO